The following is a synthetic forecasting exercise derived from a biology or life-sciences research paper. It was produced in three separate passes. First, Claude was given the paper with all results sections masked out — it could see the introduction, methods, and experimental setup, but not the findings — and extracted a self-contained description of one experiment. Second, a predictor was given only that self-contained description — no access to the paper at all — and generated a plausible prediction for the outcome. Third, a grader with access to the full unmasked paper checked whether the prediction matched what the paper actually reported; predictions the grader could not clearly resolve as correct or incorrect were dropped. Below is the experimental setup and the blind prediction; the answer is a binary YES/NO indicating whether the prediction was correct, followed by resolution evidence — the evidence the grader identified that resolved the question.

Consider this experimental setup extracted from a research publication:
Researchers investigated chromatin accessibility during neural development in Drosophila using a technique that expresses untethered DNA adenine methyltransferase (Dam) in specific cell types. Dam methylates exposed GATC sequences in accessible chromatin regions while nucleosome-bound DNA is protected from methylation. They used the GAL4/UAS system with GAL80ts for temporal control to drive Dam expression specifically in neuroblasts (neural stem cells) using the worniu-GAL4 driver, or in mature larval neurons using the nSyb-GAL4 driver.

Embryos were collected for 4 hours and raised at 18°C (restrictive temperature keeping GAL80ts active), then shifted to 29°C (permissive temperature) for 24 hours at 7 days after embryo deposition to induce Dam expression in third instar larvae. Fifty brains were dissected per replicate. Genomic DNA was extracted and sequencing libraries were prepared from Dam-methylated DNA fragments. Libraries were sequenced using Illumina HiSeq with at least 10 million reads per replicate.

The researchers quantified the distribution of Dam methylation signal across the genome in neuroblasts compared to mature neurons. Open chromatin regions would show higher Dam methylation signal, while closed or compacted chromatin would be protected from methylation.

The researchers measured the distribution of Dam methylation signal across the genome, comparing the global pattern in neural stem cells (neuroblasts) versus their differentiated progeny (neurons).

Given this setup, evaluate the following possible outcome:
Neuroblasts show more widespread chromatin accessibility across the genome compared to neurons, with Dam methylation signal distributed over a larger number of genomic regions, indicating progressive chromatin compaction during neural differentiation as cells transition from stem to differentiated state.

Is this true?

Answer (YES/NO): YES